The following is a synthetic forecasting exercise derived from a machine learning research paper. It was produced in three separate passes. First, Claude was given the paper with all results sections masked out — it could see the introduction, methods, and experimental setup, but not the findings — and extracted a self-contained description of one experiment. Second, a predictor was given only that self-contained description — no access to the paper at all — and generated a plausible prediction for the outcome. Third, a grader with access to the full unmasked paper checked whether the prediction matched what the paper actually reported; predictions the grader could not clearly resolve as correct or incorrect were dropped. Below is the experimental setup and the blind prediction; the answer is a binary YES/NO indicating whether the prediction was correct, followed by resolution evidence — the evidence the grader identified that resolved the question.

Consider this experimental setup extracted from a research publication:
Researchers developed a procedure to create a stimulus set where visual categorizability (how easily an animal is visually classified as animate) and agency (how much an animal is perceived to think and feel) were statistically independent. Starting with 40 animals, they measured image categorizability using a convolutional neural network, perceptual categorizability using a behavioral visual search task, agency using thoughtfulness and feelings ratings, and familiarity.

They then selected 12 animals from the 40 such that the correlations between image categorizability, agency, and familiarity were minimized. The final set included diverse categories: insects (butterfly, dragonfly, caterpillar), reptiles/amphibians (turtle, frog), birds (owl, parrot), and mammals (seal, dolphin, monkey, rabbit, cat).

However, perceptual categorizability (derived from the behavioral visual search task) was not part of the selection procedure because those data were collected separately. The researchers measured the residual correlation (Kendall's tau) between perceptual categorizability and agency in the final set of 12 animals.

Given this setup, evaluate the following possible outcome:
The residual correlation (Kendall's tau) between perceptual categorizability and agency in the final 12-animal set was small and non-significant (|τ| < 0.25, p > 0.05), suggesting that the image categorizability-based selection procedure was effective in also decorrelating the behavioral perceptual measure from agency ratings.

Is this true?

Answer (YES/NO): NO